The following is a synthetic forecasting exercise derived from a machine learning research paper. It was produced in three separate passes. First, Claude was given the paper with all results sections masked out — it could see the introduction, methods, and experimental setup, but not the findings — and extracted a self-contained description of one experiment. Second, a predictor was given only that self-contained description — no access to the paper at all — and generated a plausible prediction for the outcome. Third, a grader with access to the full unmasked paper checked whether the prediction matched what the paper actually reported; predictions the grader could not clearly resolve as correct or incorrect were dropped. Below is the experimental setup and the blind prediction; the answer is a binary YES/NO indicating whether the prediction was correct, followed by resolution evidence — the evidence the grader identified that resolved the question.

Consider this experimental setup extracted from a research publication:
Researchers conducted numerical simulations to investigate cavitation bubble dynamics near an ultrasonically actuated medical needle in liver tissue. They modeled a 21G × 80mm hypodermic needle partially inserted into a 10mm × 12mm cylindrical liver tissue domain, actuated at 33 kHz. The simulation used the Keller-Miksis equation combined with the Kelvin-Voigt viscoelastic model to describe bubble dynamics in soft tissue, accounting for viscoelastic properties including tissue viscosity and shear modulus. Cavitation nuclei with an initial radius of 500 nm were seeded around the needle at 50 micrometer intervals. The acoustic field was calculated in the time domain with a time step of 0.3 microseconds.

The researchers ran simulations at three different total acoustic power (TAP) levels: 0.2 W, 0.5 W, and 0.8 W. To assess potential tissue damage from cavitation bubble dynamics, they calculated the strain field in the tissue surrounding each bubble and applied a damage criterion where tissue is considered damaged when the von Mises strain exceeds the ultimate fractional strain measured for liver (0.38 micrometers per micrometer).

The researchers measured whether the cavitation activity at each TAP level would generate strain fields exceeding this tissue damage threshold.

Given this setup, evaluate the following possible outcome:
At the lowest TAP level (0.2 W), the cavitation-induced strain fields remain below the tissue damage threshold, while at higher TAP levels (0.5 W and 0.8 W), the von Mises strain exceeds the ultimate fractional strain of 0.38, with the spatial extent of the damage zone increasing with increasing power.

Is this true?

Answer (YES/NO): YES